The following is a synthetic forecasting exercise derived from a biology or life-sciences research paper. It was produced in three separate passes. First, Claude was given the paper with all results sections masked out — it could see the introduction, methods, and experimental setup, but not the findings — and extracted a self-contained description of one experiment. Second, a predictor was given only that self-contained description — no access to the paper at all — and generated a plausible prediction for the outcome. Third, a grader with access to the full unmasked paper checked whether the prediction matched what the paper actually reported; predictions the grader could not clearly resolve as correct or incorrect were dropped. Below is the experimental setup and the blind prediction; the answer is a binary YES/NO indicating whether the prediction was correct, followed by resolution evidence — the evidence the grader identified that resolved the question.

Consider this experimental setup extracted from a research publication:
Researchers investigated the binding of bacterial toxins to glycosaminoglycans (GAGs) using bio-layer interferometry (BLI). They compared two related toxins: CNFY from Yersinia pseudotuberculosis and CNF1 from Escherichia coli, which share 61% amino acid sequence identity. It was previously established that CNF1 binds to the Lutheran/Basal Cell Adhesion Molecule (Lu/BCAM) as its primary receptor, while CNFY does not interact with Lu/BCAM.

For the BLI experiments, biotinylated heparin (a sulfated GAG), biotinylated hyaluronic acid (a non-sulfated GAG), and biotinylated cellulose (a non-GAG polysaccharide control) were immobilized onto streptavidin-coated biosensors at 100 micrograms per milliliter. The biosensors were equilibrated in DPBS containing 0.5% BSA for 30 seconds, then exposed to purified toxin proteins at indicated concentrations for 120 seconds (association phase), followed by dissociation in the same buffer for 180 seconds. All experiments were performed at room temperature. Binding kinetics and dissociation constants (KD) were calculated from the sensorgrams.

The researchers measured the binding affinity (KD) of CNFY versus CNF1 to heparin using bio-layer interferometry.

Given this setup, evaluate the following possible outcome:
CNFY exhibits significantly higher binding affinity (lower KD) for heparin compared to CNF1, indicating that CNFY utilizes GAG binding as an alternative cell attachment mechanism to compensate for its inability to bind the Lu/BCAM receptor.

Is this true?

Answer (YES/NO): YES